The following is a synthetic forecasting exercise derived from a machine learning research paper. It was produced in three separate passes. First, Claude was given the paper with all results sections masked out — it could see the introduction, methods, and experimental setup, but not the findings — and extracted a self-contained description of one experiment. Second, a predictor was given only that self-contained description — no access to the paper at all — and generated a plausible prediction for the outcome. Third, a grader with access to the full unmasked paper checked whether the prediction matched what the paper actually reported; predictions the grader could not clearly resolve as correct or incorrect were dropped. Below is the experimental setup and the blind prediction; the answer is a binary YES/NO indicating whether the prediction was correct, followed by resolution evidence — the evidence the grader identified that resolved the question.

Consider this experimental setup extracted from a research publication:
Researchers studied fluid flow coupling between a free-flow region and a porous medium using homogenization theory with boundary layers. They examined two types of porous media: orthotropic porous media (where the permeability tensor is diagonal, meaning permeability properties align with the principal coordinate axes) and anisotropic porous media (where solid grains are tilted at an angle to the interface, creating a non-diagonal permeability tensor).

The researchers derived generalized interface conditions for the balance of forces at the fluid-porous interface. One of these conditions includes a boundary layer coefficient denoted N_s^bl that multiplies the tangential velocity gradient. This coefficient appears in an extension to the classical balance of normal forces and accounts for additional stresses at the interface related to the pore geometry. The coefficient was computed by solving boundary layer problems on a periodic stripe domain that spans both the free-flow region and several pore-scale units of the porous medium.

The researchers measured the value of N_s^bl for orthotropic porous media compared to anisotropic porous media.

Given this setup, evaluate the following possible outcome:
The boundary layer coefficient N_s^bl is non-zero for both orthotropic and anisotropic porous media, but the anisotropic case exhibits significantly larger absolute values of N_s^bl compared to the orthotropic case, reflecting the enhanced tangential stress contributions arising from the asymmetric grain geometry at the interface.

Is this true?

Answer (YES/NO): NO